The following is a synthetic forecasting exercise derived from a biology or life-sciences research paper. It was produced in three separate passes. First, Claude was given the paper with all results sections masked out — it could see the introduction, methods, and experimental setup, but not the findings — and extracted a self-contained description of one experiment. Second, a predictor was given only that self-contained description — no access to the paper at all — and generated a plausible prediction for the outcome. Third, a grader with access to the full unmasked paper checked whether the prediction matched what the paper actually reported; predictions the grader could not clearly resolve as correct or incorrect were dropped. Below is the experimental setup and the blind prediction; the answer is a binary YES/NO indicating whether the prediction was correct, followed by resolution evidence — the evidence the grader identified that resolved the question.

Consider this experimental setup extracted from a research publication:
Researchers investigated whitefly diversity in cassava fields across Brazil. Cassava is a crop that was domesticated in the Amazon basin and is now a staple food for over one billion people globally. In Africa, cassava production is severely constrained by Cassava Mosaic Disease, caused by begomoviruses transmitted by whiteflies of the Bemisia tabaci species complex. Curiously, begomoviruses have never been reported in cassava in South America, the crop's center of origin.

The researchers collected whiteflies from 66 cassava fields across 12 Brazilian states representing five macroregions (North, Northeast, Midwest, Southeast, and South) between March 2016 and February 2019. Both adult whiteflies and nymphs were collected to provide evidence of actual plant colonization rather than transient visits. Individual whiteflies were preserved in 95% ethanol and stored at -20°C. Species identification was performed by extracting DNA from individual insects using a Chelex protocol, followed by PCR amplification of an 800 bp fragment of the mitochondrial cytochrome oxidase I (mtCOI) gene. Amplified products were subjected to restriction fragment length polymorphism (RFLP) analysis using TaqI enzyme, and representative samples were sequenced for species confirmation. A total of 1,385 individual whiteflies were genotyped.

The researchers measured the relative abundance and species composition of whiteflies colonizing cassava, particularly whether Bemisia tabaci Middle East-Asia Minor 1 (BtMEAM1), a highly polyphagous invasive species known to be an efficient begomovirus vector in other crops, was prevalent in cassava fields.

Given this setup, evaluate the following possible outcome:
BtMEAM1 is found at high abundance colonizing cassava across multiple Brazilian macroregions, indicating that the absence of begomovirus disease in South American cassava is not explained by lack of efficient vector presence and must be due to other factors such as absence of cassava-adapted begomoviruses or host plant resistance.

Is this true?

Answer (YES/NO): NO